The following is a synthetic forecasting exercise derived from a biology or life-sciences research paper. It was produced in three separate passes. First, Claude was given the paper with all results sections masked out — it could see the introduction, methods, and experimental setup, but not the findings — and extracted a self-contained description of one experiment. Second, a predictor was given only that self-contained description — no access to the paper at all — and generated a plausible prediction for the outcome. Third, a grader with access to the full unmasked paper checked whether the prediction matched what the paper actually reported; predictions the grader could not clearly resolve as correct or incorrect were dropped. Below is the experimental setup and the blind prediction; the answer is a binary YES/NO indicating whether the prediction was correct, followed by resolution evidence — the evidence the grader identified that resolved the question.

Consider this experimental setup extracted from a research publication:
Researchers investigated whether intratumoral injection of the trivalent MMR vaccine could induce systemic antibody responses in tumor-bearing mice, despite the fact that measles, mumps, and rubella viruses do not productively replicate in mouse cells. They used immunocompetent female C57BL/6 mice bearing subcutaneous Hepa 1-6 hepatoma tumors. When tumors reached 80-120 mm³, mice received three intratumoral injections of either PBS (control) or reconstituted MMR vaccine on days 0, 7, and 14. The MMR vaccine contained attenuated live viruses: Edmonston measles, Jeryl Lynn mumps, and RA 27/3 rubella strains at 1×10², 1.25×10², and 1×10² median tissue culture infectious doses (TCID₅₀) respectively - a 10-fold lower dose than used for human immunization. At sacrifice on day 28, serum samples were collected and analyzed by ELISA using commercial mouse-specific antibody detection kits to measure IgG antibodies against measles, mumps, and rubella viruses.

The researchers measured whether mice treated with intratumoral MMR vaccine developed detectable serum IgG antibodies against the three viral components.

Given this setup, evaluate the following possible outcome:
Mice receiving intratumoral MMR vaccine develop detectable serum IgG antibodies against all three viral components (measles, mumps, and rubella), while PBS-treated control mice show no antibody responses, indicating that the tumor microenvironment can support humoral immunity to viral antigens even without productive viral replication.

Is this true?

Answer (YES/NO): NO